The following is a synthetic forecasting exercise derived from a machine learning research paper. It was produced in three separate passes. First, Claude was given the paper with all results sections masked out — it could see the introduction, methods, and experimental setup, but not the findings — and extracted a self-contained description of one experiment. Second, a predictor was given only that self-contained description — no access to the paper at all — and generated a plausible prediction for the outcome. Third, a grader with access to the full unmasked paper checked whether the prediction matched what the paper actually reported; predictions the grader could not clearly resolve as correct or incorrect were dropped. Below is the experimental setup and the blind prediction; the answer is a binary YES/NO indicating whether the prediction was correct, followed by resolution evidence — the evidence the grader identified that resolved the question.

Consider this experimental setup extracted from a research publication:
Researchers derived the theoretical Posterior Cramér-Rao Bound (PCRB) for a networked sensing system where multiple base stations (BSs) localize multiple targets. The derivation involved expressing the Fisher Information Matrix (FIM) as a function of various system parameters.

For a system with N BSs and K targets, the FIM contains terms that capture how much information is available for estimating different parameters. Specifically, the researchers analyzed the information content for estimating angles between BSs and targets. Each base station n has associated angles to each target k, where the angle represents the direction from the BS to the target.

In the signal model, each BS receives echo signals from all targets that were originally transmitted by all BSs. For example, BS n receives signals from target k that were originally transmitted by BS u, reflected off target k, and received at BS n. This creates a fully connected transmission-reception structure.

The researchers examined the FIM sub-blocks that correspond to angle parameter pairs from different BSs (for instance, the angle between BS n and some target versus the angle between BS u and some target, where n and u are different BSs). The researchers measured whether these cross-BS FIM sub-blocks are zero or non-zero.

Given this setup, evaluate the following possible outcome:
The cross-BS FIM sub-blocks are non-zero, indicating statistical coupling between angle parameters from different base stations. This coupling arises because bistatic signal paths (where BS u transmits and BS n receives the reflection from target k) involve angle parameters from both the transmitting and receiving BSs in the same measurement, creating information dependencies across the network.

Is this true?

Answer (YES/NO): YES